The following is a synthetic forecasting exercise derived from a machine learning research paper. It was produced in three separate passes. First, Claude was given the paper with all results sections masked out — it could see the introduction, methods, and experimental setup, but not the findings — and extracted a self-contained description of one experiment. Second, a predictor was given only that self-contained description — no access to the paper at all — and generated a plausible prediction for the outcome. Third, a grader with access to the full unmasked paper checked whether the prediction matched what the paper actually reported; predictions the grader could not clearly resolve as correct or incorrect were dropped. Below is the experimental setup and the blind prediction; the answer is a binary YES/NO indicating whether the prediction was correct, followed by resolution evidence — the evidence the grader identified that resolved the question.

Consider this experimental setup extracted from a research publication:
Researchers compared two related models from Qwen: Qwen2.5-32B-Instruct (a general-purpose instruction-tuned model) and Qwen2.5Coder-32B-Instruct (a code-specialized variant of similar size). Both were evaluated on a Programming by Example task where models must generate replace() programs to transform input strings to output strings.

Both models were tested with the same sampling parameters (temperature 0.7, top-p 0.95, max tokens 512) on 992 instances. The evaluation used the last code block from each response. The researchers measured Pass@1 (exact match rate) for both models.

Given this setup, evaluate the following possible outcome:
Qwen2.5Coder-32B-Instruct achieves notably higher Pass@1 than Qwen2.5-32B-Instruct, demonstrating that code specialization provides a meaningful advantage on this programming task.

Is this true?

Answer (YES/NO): NO